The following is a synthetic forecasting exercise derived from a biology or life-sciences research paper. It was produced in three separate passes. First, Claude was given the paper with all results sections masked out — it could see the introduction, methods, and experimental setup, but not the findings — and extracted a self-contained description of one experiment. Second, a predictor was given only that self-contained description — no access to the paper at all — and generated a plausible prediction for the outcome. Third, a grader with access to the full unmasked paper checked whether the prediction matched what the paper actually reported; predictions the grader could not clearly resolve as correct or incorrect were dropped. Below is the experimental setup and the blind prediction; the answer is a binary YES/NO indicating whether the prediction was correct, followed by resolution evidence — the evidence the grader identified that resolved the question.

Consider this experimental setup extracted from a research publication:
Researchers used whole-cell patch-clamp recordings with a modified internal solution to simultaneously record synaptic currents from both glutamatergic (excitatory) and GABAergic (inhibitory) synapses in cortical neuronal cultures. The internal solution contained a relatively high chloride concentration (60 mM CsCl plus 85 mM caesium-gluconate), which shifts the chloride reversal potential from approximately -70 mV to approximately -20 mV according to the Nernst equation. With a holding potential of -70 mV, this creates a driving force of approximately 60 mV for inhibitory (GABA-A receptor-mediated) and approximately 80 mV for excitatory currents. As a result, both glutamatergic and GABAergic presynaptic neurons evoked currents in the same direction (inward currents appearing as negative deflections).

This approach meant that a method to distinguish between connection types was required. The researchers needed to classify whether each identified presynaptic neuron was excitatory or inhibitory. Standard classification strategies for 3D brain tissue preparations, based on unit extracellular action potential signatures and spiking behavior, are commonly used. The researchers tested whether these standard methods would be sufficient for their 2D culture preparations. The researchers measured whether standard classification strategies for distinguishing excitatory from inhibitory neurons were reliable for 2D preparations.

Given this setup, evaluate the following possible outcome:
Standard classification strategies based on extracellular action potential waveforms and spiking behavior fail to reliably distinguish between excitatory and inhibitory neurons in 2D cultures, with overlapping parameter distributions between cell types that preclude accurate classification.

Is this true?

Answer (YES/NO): NO